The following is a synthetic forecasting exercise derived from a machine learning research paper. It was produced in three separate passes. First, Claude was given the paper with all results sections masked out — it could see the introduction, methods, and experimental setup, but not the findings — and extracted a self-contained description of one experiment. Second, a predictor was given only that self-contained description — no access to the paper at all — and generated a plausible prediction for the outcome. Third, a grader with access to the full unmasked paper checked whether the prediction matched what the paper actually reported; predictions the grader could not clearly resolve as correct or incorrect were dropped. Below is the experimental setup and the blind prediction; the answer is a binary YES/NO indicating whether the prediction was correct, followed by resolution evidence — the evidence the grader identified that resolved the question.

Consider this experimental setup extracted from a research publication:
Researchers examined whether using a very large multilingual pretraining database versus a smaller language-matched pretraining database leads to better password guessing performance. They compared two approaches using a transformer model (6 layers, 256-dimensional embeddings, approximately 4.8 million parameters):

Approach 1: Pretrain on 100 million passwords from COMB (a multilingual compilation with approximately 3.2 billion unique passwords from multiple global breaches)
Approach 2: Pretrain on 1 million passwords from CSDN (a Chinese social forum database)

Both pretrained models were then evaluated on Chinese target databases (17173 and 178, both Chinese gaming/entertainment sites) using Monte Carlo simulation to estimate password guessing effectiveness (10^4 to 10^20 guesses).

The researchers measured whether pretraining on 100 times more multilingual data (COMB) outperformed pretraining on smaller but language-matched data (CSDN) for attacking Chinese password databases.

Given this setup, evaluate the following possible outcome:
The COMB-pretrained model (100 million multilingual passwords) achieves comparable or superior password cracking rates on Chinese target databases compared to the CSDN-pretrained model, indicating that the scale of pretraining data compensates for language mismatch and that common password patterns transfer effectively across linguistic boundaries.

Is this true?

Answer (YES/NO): YES